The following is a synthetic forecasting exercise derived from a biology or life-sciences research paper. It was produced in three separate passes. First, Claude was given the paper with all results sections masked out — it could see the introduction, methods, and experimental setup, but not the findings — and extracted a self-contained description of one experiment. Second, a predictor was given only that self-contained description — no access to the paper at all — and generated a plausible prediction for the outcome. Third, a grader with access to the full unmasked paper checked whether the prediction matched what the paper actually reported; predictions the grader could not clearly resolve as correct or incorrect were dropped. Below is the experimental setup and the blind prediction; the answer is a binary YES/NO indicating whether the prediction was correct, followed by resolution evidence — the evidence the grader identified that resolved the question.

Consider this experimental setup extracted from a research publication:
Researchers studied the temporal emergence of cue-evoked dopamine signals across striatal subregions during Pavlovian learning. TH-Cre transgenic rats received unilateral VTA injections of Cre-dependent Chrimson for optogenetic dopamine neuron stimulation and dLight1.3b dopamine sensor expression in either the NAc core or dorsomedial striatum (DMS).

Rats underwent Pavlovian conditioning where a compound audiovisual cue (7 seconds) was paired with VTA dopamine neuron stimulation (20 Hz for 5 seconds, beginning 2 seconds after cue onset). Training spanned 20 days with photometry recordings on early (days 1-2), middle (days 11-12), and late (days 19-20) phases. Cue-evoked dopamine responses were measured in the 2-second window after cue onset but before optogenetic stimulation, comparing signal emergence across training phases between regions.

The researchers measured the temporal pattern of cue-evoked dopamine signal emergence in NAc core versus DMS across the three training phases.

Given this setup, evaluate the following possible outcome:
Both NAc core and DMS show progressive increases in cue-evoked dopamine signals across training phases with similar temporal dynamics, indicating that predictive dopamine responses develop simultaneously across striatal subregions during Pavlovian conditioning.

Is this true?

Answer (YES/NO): NO